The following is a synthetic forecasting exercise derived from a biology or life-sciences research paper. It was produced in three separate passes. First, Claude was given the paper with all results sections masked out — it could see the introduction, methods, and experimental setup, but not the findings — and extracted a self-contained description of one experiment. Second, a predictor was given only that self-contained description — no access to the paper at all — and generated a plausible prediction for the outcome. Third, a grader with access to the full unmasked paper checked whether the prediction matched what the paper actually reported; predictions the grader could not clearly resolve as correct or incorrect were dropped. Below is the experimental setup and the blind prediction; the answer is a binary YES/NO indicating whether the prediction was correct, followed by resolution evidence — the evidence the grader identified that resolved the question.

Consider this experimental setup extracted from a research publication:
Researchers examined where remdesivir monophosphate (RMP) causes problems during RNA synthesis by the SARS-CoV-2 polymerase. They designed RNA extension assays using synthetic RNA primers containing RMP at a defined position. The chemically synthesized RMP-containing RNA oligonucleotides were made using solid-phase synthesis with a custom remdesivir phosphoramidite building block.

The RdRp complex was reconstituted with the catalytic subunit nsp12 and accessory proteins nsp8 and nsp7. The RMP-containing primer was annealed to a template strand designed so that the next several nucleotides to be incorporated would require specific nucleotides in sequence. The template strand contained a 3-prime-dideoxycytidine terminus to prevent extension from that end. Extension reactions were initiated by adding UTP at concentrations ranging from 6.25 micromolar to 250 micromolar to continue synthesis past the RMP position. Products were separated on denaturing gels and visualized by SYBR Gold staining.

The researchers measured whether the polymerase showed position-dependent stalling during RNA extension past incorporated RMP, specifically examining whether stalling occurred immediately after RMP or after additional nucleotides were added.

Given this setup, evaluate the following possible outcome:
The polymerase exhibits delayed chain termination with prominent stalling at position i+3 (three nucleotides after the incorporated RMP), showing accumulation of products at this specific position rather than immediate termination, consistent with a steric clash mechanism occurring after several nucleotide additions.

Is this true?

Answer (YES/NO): YES